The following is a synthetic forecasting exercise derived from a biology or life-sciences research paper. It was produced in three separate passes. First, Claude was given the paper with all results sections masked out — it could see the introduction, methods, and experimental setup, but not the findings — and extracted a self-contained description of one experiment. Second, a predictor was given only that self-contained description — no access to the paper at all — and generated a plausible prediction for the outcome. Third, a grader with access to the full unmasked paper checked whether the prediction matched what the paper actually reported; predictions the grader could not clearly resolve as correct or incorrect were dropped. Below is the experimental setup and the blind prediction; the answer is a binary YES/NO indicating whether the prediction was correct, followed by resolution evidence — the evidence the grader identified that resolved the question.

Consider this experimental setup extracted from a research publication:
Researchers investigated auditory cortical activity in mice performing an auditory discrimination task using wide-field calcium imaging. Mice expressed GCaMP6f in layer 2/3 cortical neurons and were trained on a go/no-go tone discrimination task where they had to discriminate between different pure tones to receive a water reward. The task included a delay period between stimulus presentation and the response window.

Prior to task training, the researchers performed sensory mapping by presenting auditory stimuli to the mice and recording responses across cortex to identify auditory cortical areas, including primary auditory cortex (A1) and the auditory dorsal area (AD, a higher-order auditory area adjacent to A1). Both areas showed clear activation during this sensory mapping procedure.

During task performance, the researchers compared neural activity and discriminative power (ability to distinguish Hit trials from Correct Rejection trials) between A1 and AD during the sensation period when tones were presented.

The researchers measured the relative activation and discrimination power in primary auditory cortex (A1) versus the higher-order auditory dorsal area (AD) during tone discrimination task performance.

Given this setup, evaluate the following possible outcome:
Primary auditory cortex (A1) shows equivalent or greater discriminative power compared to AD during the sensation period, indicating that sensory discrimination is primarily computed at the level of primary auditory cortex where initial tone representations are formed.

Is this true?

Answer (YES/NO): NO